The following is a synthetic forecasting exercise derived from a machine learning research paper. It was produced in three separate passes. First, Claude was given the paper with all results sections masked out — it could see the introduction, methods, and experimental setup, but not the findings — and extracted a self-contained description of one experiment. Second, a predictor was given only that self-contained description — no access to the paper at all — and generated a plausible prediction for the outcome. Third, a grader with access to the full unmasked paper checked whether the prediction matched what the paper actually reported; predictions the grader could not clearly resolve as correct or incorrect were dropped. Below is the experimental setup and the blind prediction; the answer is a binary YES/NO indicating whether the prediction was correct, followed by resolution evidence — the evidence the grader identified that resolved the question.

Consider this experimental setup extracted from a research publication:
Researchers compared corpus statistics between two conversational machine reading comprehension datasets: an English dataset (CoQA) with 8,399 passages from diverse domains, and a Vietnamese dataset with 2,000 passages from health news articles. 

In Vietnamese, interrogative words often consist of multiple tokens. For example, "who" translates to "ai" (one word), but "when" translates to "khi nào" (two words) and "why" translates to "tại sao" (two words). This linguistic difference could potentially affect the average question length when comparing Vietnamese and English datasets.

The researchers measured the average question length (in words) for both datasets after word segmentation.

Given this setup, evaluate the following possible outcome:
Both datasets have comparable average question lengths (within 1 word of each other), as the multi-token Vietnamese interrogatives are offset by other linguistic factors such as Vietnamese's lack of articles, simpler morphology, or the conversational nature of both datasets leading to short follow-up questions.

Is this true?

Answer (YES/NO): NO